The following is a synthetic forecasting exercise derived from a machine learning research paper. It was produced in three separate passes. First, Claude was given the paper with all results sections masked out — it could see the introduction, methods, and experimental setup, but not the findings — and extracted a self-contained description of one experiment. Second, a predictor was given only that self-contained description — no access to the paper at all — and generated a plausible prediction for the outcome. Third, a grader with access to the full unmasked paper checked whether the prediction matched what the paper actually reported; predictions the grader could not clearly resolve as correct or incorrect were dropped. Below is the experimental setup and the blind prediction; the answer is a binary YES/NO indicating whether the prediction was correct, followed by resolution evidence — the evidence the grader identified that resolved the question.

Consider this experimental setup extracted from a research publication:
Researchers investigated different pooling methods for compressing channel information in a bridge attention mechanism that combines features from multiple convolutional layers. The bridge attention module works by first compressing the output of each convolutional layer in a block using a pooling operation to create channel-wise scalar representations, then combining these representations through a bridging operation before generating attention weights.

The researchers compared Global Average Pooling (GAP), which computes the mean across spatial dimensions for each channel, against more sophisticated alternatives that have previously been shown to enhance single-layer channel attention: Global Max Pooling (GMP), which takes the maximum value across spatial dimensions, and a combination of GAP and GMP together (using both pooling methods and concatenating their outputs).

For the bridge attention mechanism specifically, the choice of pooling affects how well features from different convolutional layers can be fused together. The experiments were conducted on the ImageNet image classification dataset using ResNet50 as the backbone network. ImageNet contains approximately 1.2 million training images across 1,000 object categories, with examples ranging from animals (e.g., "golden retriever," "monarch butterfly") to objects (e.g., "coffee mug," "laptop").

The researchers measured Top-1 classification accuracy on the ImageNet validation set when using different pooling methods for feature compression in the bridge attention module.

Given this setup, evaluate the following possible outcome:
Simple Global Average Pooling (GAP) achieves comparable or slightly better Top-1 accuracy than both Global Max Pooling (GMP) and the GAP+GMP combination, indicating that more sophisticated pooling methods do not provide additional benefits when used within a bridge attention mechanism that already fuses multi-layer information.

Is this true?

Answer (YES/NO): YES